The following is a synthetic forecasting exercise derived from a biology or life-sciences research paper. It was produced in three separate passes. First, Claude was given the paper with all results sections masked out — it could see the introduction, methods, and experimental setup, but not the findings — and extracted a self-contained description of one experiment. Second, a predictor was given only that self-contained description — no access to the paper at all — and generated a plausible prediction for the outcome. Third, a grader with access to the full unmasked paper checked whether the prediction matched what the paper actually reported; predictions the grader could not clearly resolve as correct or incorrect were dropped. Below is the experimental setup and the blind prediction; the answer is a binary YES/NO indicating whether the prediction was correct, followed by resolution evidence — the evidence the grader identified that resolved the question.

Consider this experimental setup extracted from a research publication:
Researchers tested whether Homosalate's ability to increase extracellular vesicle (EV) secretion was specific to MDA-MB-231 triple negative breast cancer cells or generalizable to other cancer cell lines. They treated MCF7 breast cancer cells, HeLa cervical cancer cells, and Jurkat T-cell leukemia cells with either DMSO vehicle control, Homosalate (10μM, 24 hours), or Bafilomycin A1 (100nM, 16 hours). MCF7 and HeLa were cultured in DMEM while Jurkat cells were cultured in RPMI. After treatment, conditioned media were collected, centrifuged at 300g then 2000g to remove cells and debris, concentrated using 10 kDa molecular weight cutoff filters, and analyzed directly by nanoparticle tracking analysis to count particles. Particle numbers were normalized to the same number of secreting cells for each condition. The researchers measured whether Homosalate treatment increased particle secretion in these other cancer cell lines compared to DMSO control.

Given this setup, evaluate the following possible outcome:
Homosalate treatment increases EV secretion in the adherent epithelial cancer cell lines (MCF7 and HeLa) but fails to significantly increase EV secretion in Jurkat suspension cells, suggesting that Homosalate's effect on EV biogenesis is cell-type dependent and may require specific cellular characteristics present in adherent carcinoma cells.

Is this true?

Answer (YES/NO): NO